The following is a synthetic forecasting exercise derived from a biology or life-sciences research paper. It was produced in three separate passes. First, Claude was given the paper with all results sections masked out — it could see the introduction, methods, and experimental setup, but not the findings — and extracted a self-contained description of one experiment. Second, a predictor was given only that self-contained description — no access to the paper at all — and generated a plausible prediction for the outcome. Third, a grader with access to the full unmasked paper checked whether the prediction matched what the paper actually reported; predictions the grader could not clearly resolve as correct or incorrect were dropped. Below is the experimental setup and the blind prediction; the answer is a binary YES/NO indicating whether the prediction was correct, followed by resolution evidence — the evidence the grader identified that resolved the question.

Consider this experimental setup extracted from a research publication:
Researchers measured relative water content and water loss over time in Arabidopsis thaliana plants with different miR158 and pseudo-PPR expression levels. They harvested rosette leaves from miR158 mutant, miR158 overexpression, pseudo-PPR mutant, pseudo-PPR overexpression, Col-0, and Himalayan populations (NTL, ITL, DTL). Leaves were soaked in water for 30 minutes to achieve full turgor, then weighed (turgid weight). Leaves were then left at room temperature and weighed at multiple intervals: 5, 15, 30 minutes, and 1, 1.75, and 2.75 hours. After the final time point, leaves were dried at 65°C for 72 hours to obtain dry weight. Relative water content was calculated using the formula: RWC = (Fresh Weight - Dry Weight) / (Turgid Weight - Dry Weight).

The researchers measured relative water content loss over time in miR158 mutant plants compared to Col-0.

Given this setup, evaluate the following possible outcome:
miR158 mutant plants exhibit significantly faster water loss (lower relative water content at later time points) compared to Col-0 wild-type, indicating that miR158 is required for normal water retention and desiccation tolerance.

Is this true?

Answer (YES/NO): NO